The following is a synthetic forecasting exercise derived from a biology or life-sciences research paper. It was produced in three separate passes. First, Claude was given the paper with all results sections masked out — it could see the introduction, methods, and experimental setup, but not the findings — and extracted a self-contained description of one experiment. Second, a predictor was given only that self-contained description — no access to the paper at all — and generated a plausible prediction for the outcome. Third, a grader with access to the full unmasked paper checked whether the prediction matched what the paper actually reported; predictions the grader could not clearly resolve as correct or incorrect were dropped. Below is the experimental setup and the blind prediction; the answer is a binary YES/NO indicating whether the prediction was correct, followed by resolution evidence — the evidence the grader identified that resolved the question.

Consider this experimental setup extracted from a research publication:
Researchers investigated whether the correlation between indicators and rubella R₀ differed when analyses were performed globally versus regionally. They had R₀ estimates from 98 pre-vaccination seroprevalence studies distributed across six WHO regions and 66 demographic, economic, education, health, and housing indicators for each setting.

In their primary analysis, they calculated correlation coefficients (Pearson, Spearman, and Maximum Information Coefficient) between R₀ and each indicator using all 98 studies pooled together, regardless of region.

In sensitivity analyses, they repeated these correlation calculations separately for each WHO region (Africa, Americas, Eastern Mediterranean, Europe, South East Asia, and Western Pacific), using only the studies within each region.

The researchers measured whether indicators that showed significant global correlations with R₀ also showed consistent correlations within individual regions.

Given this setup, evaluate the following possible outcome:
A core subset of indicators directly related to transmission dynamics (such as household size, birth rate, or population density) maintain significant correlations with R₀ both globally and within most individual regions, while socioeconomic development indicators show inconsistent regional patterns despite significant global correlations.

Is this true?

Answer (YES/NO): NO